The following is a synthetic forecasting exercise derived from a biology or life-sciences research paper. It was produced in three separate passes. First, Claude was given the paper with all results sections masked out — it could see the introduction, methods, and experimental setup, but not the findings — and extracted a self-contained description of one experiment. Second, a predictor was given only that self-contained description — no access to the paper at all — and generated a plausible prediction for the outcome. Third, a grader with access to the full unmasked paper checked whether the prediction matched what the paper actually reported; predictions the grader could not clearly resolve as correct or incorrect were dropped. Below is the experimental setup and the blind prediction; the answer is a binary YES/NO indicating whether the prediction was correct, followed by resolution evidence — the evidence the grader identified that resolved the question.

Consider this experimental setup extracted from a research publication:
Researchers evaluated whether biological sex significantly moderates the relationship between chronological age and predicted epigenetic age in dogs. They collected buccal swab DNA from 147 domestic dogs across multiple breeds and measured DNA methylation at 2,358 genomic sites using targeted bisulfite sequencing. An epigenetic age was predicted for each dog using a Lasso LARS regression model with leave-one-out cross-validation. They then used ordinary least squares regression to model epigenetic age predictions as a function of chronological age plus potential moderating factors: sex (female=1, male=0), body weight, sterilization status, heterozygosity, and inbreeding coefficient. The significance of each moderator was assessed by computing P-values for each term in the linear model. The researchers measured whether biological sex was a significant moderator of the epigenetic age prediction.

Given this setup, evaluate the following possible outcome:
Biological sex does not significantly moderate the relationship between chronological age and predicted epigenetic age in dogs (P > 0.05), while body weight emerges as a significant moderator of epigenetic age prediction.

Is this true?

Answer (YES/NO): YES